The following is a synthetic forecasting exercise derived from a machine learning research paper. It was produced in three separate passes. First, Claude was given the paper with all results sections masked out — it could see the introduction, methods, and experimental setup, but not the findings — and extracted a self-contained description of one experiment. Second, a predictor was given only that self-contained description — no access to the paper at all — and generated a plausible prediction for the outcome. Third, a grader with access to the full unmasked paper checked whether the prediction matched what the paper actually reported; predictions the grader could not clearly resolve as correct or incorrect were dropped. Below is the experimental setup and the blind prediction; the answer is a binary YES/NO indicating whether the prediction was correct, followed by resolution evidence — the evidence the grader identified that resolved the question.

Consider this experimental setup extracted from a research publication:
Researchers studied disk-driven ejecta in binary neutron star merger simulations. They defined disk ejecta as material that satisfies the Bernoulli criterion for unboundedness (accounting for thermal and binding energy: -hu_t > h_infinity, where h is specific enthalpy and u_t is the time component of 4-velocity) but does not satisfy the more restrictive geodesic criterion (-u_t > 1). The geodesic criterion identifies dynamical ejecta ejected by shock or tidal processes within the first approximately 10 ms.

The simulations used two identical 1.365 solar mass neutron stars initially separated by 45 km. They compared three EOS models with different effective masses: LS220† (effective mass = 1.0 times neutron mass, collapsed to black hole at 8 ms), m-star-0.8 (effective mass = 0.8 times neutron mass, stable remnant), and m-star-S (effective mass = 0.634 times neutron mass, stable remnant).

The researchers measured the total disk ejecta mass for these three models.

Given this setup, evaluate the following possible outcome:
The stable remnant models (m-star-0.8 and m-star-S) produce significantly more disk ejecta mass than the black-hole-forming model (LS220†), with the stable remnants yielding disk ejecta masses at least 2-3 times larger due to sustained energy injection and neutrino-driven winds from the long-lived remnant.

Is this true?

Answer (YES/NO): NO